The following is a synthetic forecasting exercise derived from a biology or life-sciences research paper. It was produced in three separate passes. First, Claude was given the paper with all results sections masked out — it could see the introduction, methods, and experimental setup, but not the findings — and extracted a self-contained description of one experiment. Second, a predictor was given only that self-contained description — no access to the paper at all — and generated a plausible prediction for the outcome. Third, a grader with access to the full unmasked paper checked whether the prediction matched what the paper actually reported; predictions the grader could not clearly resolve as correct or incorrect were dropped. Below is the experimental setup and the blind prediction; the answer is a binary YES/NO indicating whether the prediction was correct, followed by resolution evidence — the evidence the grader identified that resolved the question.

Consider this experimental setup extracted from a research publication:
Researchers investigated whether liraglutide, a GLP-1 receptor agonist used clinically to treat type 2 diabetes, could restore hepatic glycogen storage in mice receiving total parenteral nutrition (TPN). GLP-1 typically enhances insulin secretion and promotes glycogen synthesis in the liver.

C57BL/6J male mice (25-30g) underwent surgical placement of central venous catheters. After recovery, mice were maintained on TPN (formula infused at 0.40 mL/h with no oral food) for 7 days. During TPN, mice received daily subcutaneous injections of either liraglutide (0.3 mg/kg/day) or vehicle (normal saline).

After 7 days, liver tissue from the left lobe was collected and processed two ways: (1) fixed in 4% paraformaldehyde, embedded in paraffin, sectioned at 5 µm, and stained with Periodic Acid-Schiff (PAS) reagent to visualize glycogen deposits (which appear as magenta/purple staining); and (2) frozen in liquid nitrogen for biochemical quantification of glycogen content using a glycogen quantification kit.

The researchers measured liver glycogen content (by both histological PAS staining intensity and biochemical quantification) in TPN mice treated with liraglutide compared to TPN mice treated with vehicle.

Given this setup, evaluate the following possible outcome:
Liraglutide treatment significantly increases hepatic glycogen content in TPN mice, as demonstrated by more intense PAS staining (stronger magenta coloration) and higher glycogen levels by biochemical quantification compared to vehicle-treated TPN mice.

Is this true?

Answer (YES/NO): YES